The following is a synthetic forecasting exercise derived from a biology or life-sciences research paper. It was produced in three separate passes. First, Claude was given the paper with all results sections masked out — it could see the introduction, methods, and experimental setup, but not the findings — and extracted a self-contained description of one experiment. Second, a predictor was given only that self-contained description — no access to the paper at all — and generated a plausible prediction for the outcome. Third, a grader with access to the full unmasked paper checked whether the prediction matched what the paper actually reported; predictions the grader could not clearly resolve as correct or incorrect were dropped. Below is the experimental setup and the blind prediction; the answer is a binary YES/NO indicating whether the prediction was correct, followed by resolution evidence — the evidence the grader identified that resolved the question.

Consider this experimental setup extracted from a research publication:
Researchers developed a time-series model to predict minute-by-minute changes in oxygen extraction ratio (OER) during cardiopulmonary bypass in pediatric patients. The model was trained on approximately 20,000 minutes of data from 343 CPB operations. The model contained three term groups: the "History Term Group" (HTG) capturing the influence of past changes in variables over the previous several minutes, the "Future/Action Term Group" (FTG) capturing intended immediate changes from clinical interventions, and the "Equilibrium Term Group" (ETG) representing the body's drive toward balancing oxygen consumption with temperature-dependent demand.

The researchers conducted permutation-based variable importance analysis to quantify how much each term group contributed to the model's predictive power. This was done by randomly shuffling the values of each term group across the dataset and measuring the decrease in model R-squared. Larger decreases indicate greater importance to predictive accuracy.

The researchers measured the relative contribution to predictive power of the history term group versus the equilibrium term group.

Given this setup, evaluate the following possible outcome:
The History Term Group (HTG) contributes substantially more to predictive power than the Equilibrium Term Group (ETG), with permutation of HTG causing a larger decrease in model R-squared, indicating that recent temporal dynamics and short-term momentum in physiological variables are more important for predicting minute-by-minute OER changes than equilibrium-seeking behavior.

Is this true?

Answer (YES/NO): YES